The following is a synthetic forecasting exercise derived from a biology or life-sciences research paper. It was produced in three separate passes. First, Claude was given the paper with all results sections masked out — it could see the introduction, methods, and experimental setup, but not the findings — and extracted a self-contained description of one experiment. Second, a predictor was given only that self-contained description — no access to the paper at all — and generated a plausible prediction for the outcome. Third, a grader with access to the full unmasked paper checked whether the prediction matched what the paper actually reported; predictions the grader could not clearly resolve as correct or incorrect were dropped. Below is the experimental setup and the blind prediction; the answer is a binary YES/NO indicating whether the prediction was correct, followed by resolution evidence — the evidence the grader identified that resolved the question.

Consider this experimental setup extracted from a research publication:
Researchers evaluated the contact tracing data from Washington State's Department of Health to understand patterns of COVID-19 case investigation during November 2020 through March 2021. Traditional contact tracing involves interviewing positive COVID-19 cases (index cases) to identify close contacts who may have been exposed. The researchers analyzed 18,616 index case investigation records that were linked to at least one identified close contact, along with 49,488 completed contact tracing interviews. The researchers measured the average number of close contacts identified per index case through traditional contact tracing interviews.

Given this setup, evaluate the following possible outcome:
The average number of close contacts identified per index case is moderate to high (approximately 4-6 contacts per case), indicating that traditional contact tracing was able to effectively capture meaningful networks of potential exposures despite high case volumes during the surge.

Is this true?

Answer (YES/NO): NO